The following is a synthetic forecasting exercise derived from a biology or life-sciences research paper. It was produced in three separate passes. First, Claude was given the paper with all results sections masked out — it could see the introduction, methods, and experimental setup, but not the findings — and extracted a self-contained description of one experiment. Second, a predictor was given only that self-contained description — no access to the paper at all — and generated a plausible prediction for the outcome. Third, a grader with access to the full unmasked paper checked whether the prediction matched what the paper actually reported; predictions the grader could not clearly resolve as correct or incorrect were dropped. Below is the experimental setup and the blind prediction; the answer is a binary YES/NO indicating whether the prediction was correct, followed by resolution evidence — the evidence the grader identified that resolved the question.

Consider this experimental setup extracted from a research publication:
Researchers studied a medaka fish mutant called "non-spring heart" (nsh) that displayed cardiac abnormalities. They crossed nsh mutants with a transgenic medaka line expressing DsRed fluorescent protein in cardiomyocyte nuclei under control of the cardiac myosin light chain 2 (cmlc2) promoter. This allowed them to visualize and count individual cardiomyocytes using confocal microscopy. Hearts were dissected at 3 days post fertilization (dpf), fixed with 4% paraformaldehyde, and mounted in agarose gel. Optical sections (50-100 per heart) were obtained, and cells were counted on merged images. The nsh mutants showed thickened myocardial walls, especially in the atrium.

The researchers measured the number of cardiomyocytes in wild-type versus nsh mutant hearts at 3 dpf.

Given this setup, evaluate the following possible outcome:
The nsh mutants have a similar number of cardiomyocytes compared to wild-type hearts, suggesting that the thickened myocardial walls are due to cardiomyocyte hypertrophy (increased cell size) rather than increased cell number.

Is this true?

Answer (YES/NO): YES